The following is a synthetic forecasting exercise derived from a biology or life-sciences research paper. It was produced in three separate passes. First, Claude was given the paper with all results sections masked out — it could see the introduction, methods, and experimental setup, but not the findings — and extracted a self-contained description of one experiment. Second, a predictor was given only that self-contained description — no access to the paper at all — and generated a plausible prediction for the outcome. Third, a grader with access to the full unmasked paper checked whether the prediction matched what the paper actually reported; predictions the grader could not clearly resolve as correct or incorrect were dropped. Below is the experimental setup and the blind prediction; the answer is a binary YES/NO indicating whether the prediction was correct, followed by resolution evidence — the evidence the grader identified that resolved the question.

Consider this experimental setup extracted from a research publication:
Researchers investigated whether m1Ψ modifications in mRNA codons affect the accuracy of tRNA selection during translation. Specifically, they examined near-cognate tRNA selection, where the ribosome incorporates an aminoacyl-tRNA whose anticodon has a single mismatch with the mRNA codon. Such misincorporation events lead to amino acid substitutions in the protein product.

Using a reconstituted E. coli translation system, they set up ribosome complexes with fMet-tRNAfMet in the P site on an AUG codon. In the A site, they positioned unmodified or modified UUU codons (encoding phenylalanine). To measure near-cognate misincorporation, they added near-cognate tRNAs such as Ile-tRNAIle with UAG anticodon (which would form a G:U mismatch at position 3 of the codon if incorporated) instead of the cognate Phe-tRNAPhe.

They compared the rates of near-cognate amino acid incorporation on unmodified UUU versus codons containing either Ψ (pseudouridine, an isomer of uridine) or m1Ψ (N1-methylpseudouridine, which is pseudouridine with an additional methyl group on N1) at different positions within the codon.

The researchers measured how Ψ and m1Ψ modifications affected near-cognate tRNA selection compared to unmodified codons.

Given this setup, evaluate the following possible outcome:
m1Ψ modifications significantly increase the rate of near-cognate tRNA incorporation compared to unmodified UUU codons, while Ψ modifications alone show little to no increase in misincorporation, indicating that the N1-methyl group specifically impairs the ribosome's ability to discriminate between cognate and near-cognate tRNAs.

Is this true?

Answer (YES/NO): NO